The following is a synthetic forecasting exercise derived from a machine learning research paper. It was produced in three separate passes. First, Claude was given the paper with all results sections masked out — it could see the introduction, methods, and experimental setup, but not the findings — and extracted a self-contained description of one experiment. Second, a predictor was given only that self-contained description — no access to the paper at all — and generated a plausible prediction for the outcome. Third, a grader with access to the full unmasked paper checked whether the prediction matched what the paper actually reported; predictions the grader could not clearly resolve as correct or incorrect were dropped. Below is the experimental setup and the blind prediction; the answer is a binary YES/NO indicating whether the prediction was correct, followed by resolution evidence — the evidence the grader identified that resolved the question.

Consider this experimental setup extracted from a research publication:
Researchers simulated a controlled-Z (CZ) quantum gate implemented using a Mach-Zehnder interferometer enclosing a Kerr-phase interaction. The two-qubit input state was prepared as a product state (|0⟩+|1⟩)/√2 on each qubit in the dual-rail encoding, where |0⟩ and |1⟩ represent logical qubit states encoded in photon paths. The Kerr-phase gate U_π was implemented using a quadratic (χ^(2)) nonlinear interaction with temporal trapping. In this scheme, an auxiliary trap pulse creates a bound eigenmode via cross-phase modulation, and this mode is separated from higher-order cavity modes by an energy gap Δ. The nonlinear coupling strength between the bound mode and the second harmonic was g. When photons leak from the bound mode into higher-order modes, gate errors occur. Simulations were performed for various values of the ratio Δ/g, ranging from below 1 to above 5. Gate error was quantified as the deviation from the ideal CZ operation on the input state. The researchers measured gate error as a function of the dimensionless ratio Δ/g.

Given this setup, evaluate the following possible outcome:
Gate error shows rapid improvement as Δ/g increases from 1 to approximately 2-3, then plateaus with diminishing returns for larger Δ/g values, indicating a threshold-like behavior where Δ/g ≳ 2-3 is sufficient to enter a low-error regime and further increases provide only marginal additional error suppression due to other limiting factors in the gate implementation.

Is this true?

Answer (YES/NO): NO